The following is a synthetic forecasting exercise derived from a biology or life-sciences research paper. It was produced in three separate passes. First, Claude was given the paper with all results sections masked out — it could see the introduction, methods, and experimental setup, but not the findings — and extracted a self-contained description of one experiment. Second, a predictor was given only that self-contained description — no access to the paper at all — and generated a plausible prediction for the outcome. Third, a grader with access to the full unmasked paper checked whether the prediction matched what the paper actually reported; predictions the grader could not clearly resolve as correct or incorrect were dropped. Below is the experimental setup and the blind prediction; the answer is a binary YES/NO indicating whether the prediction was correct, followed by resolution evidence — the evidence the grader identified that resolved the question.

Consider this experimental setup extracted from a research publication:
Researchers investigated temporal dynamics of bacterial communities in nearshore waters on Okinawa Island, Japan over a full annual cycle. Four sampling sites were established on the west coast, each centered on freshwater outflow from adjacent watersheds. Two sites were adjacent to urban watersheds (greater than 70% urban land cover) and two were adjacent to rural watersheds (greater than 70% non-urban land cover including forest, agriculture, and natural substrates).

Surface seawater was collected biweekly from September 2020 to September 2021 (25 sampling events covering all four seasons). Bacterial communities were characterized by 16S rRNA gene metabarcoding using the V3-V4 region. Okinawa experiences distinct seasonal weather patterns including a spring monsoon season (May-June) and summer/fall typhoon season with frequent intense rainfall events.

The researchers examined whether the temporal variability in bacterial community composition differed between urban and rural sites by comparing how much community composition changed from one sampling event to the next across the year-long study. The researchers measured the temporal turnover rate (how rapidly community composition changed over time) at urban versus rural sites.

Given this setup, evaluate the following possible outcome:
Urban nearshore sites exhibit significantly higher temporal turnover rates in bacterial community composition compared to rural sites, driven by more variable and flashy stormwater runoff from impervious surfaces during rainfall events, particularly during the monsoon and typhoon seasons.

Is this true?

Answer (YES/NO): NO